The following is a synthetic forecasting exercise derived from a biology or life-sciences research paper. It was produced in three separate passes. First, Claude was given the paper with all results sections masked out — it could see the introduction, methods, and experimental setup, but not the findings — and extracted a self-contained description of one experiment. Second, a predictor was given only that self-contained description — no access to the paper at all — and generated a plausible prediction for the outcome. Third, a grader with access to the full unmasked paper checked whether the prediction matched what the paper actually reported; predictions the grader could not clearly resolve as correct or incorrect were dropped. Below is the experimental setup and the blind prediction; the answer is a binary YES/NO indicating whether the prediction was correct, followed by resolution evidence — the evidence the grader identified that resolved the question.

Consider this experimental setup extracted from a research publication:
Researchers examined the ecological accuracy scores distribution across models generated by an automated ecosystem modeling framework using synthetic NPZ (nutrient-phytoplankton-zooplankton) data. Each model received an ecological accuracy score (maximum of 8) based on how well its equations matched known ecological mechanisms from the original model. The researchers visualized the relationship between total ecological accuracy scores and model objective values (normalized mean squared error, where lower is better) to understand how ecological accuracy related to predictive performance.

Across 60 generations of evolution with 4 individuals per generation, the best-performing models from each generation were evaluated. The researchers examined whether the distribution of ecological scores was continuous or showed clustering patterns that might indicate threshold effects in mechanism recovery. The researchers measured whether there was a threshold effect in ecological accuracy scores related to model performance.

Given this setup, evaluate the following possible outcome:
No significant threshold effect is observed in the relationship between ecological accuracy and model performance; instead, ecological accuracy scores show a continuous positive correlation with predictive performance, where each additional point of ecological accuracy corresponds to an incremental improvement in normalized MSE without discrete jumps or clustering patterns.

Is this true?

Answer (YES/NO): NO